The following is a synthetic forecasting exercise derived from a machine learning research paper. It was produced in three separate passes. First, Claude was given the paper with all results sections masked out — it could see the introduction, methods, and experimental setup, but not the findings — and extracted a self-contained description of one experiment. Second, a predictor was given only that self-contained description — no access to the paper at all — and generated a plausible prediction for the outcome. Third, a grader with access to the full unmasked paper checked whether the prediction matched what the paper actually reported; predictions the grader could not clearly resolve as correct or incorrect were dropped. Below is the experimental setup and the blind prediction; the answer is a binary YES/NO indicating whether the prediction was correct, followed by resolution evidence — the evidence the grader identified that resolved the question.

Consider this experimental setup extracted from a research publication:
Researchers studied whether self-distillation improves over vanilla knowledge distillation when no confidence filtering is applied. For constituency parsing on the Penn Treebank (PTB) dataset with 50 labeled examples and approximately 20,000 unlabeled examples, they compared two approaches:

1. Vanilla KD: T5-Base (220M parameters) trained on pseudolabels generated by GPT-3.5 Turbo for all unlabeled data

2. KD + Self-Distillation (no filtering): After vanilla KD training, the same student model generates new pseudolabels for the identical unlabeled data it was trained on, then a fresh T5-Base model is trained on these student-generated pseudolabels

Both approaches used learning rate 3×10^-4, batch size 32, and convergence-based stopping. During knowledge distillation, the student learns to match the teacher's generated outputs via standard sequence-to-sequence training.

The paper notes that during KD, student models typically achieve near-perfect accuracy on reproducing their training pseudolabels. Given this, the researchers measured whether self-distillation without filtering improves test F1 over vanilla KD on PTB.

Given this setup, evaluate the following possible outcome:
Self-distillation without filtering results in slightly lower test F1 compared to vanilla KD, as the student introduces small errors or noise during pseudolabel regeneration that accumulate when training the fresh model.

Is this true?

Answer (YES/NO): NO